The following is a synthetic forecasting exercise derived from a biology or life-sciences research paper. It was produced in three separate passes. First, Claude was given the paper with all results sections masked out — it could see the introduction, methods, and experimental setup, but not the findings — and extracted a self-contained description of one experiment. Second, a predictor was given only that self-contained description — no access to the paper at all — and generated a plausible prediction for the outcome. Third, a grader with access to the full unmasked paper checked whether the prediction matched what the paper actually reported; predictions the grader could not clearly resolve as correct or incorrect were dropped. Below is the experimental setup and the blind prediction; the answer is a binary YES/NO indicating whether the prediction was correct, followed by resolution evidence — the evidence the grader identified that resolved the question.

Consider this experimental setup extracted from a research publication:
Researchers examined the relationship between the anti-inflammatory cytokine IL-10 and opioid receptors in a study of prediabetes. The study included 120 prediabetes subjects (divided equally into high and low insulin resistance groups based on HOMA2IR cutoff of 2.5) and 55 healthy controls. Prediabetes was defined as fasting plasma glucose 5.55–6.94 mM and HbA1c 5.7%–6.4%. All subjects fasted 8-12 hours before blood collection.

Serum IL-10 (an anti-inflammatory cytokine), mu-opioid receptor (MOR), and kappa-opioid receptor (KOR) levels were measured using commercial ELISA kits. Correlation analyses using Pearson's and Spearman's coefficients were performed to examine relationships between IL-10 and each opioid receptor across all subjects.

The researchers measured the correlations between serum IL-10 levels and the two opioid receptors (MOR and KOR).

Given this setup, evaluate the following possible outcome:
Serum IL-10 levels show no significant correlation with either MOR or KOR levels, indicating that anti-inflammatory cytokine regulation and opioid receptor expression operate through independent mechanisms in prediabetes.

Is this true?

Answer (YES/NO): NO